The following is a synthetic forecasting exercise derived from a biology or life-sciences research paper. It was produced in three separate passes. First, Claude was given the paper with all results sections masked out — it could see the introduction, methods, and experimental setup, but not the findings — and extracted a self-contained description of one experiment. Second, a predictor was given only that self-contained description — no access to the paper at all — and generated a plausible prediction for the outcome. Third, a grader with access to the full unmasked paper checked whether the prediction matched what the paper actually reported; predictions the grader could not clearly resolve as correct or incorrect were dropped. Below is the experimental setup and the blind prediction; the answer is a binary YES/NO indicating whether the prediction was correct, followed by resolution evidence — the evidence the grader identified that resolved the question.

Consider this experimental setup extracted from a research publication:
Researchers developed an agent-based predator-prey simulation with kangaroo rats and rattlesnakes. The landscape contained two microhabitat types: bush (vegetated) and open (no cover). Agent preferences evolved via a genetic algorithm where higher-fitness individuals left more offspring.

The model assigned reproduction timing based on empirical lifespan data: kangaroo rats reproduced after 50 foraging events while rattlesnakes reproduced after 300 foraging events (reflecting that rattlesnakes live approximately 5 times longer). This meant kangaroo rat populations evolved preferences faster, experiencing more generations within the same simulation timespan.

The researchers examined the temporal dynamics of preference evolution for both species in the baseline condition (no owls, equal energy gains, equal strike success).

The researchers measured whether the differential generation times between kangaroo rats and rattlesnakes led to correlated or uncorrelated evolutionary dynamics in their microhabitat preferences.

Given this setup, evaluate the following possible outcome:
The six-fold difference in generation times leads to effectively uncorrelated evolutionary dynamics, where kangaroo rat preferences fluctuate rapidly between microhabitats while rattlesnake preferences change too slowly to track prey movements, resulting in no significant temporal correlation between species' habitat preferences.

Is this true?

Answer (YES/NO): NO